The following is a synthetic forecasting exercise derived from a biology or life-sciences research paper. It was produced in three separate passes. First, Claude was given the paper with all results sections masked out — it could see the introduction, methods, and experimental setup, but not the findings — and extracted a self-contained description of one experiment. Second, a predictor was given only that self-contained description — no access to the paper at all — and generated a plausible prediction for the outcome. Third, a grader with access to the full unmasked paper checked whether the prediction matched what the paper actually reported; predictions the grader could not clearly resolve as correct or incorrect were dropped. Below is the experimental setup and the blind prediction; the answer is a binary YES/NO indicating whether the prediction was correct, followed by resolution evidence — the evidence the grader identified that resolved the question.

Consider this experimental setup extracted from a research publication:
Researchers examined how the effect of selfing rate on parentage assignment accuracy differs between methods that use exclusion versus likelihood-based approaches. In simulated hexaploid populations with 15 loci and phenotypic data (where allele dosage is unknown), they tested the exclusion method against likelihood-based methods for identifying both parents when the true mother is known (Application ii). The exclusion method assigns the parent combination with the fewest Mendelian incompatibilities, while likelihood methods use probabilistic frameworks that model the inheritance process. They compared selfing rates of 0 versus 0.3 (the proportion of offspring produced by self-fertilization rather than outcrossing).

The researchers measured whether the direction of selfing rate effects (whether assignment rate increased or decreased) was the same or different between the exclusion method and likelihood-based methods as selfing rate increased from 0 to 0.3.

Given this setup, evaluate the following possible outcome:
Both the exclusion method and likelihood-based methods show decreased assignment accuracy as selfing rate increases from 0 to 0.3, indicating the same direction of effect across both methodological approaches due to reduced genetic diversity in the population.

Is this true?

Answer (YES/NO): NO